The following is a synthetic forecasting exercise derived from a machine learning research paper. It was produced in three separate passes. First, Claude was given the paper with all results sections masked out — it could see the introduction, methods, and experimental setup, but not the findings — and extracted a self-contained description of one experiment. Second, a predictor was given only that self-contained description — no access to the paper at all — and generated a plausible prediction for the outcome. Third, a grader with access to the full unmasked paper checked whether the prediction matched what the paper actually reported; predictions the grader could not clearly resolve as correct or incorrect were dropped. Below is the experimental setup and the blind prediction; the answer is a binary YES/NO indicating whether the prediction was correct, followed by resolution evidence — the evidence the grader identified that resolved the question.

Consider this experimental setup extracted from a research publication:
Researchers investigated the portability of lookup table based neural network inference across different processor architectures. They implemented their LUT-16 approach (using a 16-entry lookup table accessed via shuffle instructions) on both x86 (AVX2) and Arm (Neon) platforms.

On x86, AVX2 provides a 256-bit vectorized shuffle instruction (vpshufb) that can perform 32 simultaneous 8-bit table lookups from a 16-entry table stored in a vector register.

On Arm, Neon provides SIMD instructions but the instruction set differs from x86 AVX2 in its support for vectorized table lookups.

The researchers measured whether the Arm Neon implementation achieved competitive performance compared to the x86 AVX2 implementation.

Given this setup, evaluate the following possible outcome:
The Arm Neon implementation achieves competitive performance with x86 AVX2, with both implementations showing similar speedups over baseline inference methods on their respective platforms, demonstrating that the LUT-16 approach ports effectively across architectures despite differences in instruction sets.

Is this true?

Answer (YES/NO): NO